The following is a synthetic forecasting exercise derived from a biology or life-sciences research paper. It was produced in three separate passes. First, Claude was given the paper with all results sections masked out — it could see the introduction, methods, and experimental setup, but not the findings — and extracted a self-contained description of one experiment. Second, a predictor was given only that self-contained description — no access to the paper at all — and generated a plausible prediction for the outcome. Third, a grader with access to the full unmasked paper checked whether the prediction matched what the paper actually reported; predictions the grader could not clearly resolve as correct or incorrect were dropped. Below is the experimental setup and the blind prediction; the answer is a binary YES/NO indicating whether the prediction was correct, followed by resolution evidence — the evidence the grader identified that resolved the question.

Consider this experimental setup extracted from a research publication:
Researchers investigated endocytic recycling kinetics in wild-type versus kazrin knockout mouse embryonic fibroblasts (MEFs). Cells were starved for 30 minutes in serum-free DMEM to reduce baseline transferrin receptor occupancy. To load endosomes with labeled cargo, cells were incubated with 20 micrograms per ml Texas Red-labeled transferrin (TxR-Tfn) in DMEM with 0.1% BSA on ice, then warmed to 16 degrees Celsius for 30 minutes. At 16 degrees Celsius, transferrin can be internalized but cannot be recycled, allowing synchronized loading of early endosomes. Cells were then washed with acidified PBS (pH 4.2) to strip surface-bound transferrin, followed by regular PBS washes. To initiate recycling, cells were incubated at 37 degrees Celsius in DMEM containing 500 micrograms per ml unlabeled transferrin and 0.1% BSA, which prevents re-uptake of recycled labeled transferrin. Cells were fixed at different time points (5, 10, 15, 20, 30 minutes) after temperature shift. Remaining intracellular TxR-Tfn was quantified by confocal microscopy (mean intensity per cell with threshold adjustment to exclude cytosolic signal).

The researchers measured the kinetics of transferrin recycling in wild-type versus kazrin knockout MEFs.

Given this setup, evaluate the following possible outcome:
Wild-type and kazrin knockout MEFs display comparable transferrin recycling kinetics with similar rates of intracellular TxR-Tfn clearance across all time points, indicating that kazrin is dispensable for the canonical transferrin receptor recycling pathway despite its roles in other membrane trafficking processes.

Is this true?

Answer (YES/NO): NO